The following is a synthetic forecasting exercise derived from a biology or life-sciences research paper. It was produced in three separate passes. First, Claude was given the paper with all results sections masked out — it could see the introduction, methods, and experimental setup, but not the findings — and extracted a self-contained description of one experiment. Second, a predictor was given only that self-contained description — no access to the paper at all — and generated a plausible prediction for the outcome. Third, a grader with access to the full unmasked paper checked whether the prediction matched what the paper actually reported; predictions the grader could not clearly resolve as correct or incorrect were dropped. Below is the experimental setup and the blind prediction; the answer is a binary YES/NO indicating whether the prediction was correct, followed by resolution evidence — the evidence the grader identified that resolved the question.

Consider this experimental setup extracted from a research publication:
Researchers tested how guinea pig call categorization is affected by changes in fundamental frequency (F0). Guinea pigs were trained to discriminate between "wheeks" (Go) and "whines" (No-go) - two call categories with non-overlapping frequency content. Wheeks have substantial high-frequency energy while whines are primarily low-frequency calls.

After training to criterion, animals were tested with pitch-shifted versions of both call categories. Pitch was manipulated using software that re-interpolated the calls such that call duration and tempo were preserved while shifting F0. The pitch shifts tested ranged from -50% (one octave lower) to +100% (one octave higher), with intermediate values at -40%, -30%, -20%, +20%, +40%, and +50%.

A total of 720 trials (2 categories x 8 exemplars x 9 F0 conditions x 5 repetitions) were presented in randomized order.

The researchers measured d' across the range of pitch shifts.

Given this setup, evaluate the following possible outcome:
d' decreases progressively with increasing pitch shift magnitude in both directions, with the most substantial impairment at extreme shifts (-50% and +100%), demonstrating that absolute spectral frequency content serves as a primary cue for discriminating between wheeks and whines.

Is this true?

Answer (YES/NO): NO